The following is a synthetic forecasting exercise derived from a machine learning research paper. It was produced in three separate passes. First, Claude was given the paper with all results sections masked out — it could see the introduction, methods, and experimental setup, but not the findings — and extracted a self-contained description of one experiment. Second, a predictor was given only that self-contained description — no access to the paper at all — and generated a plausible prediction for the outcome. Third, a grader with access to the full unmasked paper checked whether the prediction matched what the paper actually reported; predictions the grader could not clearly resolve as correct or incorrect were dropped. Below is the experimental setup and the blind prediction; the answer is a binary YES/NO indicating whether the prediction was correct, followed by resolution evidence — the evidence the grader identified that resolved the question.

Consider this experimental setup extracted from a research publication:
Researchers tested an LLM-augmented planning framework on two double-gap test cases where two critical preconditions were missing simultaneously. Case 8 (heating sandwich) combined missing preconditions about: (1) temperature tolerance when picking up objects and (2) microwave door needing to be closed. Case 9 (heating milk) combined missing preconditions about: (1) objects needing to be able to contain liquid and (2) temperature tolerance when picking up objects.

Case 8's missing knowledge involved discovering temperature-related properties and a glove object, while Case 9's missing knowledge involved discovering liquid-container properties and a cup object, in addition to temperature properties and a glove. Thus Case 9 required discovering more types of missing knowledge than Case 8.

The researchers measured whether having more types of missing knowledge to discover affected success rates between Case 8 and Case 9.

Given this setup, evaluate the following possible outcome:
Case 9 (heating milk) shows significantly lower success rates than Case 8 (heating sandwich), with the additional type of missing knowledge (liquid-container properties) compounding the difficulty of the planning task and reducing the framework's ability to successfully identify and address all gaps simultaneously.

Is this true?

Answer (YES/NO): YES